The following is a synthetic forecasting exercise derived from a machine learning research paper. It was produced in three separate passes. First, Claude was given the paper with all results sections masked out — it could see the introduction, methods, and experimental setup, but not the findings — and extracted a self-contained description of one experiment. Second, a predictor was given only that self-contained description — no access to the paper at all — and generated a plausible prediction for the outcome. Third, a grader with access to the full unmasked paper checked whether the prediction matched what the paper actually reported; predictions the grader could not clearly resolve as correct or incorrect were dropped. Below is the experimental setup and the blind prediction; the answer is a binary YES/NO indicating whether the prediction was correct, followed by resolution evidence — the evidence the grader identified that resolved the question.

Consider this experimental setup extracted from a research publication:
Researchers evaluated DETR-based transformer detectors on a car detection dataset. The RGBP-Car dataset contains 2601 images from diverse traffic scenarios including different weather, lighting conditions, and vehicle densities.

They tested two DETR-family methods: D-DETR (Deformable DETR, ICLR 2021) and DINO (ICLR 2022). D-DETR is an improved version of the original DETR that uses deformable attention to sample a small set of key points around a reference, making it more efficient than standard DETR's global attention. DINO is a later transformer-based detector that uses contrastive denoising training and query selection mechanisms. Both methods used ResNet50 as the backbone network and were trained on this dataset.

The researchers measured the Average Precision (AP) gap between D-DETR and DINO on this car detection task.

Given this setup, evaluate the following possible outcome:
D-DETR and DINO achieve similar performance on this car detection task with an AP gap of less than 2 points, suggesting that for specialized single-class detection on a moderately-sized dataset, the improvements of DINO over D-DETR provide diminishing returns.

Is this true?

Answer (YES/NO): NO